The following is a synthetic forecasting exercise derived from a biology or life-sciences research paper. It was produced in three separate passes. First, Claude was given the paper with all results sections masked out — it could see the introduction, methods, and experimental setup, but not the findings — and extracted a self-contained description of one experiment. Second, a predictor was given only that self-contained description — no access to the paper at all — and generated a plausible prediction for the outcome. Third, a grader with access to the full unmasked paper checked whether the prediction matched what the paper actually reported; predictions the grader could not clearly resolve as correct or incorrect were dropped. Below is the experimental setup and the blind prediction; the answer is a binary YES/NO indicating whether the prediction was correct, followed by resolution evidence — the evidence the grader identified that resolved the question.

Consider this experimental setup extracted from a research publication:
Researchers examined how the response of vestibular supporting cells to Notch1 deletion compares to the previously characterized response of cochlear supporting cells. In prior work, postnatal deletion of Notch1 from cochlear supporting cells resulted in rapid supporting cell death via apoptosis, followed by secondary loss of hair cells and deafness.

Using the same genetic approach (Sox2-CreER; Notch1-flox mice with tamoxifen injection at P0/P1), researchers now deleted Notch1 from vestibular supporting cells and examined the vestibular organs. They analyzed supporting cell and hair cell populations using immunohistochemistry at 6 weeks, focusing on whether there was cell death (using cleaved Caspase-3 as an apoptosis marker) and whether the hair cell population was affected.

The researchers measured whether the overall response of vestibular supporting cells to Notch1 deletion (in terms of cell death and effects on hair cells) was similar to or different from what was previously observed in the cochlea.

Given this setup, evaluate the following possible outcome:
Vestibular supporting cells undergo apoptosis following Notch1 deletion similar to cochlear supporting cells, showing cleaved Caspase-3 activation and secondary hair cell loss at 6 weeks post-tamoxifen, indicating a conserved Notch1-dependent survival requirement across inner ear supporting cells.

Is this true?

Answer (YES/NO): NO